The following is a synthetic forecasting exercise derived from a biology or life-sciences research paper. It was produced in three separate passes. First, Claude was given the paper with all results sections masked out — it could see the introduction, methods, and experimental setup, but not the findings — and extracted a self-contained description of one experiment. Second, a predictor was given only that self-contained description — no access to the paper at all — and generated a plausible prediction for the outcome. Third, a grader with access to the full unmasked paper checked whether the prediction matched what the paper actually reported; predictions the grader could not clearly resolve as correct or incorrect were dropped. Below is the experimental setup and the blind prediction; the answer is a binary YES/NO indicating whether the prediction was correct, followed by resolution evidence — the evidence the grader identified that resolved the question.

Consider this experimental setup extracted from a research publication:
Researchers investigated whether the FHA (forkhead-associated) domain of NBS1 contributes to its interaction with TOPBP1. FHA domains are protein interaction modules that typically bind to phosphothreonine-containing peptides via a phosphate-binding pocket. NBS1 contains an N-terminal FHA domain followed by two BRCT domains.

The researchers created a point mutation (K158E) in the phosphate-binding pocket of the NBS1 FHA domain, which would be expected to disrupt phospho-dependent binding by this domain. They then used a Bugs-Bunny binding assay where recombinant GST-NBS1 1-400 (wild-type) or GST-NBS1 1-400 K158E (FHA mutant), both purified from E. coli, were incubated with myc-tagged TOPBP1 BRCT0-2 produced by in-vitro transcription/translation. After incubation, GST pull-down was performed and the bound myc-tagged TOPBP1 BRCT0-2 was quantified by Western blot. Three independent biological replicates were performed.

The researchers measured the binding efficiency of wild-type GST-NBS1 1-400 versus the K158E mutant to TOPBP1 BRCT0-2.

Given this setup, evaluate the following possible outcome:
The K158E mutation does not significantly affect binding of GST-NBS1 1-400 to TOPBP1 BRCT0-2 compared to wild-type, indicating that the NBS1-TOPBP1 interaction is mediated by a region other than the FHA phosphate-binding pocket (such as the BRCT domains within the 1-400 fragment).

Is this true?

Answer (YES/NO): NO